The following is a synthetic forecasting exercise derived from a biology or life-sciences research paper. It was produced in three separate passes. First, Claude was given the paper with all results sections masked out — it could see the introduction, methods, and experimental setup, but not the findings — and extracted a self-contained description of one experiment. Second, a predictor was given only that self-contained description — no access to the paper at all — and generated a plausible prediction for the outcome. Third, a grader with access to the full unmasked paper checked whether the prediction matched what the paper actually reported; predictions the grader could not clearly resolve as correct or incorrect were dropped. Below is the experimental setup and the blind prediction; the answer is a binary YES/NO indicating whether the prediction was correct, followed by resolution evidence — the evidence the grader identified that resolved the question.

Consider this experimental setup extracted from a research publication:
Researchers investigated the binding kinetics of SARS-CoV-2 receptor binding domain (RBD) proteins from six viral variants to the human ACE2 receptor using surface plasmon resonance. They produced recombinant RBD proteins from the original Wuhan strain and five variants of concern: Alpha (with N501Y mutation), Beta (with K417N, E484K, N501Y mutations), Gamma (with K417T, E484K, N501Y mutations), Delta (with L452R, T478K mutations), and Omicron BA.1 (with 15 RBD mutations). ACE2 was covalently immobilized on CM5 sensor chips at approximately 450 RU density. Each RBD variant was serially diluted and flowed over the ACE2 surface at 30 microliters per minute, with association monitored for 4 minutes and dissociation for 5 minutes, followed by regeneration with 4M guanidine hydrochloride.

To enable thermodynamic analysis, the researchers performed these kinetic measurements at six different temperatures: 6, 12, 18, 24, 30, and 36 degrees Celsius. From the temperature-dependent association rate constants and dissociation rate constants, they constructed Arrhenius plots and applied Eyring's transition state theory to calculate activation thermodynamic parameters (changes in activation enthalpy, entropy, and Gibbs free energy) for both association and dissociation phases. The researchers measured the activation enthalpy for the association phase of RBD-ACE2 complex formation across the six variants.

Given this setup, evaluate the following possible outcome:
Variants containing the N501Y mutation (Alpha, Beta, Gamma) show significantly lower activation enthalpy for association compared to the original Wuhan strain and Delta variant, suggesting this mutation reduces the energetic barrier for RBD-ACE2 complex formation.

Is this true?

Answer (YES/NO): NO